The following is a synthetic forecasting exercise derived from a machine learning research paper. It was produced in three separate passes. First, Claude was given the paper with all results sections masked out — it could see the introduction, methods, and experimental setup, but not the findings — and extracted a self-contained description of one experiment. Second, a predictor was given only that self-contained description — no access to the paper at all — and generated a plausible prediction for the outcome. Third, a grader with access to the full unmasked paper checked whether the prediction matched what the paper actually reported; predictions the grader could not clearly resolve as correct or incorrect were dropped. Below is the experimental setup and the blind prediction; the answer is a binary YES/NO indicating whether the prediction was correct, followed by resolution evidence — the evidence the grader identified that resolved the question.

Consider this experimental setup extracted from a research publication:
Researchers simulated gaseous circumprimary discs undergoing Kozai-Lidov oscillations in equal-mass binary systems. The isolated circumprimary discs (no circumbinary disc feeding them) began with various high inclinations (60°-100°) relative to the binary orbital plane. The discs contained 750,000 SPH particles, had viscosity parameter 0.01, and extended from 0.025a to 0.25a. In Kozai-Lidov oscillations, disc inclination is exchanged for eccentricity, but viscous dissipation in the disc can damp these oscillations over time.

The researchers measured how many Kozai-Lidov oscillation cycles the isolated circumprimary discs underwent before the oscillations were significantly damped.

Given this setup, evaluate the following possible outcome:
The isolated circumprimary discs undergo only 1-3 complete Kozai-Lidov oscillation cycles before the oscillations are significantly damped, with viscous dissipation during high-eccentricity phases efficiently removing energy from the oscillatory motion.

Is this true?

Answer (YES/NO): YES